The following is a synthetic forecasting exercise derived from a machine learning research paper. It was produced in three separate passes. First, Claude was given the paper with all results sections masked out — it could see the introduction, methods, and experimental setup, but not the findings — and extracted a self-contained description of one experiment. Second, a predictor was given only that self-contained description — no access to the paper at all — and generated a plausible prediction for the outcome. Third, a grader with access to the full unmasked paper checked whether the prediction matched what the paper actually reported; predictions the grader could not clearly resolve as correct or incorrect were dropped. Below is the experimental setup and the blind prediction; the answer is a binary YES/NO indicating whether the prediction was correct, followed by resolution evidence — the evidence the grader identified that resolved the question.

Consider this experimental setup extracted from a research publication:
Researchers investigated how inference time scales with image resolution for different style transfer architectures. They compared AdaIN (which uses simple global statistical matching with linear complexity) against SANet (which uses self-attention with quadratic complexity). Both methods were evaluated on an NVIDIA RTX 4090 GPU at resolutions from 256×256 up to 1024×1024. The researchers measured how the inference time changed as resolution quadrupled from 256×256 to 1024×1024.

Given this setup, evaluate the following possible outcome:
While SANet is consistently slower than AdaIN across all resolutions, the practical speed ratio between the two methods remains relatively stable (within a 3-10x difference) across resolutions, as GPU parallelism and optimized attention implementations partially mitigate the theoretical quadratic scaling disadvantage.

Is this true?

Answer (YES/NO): NO